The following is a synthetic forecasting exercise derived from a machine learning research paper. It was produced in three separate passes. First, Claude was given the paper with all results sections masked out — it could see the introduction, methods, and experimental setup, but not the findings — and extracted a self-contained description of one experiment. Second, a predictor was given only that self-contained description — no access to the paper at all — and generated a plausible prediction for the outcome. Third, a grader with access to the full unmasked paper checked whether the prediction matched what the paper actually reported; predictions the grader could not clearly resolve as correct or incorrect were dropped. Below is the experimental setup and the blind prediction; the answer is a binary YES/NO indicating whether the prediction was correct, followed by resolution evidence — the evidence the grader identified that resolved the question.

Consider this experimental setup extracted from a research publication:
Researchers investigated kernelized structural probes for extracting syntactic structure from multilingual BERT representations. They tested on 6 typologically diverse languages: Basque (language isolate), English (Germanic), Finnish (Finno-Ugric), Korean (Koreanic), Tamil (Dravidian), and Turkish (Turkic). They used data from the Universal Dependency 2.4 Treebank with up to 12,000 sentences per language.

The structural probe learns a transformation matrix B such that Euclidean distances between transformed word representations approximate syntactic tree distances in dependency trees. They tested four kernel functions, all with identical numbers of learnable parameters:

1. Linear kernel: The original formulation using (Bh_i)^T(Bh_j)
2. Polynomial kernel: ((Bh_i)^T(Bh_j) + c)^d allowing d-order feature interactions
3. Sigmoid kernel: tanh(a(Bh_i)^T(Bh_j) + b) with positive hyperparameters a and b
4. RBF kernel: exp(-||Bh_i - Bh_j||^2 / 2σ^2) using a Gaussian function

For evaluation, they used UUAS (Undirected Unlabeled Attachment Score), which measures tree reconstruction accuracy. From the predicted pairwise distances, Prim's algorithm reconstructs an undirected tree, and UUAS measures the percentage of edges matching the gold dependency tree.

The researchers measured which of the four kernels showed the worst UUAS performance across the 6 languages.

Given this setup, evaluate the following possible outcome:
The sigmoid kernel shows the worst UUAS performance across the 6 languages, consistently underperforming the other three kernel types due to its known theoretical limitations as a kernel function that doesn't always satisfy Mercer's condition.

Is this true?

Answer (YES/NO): YES